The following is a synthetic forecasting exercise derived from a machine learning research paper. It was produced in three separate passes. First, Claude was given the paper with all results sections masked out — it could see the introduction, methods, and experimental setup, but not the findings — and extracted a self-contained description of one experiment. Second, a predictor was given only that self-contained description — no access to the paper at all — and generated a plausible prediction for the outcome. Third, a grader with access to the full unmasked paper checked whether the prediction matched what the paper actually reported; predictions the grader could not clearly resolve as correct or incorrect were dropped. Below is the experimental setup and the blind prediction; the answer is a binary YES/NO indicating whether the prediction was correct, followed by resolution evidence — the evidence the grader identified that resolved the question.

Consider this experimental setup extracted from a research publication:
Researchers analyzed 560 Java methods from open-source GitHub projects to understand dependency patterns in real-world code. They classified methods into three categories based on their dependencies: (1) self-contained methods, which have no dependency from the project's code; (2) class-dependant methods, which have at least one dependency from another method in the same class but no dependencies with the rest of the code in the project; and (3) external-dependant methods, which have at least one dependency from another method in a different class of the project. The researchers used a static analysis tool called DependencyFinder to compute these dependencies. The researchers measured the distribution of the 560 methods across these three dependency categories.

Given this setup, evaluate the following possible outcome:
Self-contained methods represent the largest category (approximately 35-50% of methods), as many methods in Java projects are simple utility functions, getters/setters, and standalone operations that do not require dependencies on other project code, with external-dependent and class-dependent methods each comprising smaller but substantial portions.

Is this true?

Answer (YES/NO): NO